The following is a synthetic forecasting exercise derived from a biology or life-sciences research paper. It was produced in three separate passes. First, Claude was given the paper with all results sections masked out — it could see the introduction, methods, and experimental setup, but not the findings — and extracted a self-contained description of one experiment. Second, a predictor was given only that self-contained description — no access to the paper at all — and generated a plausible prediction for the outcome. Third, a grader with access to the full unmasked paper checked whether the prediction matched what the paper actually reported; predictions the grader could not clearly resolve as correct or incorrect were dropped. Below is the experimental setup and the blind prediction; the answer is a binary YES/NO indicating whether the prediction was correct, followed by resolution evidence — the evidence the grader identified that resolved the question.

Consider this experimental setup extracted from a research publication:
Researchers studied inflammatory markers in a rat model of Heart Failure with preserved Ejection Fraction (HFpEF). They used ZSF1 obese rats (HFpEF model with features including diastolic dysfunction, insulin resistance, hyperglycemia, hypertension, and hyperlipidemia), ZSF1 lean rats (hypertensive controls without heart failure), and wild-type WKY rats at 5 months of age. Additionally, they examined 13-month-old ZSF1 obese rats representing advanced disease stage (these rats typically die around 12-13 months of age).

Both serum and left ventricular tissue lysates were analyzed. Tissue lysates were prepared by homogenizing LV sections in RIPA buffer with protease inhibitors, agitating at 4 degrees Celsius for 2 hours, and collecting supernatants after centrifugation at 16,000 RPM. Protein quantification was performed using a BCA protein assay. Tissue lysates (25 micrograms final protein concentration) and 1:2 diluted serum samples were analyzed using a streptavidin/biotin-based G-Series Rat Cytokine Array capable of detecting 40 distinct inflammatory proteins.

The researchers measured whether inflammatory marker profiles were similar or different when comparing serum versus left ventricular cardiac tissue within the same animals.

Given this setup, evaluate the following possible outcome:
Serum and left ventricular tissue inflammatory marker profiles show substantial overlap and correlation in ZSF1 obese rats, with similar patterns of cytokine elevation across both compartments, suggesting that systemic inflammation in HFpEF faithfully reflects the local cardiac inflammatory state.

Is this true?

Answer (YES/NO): NO